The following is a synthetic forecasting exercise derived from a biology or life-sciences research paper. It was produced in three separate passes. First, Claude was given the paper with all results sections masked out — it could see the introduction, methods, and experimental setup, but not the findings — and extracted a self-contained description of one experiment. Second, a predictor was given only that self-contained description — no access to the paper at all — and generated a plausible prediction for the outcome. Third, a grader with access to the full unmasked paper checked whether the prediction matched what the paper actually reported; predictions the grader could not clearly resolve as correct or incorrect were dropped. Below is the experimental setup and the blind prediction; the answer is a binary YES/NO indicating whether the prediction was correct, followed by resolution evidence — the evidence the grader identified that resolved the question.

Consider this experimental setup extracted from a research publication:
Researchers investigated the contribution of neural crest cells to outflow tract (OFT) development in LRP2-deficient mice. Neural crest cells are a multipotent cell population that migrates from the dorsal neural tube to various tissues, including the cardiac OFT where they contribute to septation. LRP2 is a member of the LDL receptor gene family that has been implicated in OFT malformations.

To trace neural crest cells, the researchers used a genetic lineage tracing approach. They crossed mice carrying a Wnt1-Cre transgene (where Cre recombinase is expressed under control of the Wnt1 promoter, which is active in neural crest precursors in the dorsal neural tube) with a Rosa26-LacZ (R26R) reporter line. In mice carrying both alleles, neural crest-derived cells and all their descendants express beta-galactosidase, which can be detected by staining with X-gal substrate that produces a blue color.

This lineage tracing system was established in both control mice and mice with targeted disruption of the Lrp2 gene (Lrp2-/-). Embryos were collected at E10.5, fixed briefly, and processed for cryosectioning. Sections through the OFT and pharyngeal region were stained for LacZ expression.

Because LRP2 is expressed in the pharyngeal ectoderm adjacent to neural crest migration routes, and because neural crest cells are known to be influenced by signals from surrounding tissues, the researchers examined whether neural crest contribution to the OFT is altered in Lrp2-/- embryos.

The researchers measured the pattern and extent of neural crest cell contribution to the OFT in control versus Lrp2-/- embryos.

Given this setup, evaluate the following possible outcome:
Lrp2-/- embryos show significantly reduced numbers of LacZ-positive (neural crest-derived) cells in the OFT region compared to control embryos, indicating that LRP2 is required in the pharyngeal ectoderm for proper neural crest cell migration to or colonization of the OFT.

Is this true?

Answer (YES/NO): NO